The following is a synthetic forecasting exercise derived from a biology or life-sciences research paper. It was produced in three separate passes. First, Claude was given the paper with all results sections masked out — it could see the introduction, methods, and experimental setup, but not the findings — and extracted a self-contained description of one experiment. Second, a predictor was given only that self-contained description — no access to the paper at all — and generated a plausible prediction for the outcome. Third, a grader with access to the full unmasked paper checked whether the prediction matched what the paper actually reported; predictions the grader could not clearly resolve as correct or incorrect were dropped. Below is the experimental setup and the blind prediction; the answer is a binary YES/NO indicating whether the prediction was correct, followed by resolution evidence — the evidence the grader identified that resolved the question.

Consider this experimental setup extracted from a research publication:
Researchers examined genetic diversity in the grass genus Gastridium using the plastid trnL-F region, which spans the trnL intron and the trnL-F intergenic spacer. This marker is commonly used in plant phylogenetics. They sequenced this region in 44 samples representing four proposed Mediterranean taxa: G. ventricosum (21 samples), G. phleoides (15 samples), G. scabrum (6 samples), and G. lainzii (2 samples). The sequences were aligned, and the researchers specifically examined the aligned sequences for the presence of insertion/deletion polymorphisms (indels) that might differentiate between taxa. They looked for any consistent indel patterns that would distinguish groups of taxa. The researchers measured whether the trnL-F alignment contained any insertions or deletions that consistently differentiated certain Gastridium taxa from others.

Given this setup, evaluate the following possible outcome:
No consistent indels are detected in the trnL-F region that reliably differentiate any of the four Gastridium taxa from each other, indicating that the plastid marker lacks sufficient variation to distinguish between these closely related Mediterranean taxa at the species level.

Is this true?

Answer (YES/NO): NO